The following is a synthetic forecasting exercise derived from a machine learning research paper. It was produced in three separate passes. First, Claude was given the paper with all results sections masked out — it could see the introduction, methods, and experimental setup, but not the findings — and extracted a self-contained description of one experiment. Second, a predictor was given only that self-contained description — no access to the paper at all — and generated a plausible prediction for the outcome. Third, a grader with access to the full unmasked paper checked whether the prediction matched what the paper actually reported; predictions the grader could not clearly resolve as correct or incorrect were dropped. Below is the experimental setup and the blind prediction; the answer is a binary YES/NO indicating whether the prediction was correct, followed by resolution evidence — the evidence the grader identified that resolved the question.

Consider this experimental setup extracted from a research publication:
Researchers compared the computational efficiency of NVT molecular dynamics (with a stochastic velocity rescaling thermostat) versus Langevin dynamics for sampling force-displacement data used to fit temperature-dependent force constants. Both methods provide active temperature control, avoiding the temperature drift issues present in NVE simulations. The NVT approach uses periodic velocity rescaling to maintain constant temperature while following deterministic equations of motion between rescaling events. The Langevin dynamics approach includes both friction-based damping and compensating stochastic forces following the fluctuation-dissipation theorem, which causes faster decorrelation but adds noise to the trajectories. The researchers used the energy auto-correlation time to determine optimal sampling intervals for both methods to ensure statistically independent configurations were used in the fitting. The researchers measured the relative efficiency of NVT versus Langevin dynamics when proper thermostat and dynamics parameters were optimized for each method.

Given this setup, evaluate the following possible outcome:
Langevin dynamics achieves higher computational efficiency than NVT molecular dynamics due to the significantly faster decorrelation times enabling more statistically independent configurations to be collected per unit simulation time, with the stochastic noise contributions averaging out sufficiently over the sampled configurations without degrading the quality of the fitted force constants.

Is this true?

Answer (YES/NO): NO